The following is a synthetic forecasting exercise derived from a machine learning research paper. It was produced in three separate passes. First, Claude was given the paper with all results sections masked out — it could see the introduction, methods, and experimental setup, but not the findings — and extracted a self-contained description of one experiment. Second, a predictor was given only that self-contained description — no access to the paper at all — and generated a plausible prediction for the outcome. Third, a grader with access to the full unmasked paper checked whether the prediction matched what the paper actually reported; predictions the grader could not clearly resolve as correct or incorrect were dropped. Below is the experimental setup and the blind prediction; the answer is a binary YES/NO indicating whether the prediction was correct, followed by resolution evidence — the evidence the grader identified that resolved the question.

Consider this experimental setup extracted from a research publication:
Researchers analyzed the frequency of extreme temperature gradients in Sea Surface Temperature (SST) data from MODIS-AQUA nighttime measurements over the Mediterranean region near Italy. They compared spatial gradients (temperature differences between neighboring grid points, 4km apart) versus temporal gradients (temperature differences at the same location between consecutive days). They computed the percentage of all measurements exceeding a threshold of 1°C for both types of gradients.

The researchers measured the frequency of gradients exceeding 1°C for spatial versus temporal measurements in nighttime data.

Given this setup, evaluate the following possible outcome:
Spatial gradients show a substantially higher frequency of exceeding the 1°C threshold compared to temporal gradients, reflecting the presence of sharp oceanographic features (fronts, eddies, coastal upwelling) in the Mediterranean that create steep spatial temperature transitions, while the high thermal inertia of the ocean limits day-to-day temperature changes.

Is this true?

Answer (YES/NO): NO